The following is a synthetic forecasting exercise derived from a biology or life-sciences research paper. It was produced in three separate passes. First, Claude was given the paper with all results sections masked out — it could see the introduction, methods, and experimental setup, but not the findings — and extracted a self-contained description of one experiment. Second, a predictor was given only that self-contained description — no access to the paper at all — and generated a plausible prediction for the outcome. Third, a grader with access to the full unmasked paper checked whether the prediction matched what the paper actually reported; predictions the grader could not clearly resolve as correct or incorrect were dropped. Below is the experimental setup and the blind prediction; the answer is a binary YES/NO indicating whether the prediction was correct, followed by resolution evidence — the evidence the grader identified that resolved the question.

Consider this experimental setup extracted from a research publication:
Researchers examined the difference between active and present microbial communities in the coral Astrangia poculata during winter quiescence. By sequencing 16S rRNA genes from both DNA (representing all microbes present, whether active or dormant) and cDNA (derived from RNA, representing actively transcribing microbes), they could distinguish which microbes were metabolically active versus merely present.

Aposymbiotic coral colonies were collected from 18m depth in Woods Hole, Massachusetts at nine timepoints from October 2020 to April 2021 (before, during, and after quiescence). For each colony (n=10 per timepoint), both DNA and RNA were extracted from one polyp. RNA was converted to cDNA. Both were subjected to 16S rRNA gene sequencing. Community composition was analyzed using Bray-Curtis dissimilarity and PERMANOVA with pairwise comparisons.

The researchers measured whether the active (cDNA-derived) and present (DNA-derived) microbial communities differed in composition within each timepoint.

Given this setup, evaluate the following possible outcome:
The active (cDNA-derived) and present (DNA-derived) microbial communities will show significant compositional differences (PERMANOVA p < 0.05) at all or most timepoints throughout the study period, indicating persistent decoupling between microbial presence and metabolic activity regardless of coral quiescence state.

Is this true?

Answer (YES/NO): NO